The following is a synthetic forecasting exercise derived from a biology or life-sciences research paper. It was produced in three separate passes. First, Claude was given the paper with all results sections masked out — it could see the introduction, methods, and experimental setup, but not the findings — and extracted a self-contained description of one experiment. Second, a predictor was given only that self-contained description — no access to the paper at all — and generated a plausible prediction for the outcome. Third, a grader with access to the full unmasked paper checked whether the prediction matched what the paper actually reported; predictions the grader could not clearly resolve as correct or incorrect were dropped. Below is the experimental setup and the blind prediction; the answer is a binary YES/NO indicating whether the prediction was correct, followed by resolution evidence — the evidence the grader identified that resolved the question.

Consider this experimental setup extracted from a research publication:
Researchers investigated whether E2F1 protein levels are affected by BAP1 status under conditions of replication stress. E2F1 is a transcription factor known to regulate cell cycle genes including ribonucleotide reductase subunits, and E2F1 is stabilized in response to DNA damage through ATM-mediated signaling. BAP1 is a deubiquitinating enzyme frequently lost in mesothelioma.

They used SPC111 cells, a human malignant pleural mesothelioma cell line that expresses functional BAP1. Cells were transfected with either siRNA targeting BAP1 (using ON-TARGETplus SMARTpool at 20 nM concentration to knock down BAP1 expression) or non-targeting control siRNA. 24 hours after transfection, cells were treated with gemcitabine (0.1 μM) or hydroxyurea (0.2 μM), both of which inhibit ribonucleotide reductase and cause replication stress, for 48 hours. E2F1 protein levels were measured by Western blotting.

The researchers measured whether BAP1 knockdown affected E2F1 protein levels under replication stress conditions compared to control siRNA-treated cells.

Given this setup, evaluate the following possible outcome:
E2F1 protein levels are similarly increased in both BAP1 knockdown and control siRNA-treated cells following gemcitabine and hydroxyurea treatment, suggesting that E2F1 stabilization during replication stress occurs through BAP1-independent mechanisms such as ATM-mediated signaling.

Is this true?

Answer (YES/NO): NO